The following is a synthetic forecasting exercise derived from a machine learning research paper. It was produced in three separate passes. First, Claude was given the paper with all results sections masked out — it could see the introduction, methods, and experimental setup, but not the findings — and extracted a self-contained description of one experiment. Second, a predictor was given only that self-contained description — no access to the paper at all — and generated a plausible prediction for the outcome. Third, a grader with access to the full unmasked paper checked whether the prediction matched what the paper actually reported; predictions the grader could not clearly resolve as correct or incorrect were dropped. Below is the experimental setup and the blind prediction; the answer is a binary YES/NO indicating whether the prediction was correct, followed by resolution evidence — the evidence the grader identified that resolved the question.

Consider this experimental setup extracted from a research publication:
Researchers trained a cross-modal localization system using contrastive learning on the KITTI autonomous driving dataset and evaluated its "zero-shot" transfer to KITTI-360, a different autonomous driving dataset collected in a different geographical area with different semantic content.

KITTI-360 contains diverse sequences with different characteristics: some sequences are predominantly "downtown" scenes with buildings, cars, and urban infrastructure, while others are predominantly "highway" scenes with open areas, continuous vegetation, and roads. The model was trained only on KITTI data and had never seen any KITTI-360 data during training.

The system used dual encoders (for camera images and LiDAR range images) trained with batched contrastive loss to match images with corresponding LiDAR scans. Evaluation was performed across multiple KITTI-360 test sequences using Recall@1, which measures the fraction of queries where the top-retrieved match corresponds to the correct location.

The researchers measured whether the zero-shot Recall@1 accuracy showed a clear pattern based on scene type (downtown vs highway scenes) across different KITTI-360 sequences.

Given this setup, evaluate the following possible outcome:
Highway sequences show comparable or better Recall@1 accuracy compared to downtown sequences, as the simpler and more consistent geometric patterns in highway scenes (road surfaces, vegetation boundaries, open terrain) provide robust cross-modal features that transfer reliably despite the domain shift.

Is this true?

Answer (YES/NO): NO